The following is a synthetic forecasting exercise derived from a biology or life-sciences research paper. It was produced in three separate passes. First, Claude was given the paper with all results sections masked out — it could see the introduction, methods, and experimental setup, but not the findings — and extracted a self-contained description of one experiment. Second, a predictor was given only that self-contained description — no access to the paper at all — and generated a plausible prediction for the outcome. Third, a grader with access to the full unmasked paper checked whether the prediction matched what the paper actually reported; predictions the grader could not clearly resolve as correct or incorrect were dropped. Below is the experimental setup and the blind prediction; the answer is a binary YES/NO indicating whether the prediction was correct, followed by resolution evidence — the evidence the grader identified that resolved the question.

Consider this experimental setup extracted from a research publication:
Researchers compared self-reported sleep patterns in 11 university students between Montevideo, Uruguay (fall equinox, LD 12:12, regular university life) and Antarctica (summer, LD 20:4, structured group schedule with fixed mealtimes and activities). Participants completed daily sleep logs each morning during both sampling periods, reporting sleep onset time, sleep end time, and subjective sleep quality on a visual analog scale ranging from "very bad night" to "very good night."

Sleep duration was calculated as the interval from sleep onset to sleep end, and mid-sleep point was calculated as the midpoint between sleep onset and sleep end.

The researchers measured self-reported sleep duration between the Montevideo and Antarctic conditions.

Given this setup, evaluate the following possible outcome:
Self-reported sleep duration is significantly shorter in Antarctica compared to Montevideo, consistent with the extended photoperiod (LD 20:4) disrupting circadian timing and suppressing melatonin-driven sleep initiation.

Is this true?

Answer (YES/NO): YES